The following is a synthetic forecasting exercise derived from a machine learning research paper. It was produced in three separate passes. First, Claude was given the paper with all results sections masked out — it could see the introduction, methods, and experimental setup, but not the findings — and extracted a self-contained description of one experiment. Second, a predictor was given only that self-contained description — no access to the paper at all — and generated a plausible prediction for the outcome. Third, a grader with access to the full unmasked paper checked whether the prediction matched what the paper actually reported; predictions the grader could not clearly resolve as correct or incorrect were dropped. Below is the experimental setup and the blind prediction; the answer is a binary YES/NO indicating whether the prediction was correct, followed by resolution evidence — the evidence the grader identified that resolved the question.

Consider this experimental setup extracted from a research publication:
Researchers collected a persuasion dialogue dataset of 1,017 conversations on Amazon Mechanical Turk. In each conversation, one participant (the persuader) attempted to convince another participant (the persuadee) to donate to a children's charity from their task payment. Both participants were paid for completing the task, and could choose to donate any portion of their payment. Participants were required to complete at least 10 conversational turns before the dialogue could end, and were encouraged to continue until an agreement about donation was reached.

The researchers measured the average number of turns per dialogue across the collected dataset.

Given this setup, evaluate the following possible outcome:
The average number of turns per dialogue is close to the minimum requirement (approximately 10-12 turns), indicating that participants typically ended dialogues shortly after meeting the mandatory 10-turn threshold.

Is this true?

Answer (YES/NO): YES